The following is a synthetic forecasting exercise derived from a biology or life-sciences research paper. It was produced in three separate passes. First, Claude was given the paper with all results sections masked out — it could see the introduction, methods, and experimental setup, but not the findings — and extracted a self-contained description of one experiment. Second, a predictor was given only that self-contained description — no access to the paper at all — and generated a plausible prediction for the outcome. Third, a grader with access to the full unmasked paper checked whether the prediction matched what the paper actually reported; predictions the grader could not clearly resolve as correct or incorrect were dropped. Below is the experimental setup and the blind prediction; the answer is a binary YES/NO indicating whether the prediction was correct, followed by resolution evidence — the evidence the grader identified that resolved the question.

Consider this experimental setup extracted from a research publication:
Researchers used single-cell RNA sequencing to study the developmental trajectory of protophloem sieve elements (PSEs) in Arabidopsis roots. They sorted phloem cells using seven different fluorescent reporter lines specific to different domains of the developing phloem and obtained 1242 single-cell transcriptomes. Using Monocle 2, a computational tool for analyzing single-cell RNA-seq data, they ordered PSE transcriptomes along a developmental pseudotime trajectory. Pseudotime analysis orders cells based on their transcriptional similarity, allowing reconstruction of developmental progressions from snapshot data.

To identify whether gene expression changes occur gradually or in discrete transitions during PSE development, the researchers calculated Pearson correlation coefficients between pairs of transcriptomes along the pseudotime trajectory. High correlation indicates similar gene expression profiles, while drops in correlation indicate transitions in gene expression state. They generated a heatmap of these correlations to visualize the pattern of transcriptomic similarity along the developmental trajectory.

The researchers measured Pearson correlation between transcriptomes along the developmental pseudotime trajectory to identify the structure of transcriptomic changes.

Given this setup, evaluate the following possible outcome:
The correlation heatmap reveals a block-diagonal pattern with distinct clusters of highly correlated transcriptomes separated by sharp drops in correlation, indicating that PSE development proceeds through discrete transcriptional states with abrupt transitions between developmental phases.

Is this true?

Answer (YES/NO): YES